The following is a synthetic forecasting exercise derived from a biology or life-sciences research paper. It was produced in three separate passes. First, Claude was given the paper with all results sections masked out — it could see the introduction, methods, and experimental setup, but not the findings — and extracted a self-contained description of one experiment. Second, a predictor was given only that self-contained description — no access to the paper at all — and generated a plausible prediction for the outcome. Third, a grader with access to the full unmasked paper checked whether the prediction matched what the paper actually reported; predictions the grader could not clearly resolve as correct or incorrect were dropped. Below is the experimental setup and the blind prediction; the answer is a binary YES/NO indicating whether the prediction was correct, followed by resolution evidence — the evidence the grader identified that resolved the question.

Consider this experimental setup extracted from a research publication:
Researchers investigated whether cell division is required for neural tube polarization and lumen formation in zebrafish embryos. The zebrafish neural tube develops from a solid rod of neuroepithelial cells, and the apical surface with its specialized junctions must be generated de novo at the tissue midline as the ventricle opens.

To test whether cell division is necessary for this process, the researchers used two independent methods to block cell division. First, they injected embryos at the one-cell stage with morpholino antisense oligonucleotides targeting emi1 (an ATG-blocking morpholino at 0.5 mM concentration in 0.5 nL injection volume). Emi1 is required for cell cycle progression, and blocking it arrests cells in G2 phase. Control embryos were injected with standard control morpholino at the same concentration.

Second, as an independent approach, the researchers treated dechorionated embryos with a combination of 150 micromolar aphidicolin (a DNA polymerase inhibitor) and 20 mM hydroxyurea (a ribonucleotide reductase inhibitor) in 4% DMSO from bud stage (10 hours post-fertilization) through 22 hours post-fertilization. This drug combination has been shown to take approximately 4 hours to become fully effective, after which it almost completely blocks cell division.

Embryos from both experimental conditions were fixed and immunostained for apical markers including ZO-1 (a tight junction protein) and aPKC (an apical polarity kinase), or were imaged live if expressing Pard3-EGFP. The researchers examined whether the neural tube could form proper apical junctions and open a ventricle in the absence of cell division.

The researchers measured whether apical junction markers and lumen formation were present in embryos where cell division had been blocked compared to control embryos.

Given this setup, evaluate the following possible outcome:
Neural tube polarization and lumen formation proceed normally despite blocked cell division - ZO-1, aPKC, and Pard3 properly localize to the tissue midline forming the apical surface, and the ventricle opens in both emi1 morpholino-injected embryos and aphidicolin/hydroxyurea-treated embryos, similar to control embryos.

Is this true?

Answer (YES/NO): NO